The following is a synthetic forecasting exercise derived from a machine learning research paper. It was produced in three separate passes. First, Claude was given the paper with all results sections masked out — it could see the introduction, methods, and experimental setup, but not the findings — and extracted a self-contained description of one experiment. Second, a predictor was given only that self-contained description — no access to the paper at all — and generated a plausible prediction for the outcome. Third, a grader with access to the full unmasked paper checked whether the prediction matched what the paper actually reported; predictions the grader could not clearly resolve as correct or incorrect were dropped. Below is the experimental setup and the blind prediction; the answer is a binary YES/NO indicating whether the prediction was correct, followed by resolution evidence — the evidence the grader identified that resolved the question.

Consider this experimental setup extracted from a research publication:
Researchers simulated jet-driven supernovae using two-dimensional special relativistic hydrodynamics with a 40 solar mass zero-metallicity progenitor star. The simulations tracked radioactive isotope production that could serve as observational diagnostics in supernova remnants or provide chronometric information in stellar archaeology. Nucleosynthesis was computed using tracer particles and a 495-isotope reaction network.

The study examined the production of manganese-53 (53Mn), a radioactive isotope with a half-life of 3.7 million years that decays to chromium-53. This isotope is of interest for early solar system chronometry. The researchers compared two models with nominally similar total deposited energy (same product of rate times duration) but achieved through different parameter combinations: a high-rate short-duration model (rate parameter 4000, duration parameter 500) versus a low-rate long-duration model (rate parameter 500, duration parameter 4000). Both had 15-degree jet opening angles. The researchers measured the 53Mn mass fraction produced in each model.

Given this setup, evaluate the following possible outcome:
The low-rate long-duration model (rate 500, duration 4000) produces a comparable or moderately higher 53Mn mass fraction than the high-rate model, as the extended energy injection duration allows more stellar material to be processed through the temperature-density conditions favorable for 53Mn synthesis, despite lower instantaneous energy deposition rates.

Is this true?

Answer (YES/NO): NO